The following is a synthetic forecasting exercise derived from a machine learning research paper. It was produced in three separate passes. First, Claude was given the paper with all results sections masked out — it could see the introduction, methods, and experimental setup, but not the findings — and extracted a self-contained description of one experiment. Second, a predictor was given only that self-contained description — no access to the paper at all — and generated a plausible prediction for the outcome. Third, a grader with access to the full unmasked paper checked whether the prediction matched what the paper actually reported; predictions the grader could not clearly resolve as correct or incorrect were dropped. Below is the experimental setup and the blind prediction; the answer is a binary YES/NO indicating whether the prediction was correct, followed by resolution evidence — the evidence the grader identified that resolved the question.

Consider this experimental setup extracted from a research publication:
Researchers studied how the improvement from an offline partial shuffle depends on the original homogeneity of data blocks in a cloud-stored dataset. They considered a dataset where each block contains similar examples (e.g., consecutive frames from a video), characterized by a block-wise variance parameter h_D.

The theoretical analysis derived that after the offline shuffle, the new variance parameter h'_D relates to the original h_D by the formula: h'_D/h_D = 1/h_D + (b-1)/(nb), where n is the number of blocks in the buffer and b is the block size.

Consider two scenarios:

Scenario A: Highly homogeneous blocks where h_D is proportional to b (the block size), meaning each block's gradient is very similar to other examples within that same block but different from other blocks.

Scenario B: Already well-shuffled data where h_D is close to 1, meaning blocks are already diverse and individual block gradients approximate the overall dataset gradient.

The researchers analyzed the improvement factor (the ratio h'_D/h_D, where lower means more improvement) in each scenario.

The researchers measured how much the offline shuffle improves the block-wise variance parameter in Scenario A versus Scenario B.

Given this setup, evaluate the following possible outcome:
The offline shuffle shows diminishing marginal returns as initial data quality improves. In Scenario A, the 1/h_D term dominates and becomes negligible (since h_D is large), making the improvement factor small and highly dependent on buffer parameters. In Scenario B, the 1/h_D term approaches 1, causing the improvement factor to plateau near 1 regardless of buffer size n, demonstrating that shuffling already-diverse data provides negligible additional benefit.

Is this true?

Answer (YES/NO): YES